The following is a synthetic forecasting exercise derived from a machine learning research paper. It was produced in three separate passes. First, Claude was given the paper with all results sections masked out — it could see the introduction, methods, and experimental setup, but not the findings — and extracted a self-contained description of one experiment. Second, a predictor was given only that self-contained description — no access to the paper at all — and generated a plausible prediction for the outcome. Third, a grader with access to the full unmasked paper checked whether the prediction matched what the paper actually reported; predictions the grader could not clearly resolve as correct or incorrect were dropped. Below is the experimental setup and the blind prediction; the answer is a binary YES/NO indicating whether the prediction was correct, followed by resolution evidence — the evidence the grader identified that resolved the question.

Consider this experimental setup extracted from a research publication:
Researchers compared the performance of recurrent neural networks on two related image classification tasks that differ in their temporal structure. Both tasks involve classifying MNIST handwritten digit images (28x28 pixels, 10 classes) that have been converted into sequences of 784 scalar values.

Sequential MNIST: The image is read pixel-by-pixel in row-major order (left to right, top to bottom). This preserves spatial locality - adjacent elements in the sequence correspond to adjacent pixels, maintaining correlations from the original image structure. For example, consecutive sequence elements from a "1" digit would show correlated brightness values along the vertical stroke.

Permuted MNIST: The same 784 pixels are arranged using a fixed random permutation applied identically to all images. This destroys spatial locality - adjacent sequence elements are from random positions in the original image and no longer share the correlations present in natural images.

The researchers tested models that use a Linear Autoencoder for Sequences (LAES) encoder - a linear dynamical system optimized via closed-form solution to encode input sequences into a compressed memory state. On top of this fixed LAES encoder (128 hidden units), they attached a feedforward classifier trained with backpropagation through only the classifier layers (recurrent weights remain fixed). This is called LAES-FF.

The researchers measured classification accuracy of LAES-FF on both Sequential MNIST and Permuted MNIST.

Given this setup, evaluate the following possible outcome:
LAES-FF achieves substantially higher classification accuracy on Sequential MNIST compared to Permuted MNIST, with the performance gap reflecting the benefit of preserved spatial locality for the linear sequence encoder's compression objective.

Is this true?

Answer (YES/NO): YES